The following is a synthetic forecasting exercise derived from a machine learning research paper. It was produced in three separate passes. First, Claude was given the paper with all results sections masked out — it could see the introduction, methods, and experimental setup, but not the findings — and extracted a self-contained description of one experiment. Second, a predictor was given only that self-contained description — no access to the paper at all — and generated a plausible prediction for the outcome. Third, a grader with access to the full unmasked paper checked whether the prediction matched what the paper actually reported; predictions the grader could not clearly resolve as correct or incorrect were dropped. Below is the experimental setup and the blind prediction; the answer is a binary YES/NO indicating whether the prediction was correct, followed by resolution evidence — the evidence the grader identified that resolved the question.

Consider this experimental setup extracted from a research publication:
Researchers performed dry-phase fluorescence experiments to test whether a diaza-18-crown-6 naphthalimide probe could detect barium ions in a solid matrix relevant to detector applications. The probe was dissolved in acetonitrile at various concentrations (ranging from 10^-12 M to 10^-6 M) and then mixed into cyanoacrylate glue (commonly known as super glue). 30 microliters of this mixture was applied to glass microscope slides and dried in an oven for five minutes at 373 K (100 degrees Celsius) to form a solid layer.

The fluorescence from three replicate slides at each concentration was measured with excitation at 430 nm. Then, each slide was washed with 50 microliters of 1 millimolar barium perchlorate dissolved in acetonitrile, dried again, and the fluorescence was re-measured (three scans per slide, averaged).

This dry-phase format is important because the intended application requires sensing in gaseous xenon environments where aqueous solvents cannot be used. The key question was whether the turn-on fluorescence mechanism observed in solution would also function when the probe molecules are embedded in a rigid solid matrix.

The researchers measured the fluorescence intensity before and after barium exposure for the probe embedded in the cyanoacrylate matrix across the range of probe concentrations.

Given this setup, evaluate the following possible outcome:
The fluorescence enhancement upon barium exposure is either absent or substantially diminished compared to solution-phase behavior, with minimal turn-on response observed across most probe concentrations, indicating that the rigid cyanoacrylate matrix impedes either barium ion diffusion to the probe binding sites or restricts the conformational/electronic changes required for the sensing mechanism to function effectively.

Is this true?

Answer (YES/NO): NO